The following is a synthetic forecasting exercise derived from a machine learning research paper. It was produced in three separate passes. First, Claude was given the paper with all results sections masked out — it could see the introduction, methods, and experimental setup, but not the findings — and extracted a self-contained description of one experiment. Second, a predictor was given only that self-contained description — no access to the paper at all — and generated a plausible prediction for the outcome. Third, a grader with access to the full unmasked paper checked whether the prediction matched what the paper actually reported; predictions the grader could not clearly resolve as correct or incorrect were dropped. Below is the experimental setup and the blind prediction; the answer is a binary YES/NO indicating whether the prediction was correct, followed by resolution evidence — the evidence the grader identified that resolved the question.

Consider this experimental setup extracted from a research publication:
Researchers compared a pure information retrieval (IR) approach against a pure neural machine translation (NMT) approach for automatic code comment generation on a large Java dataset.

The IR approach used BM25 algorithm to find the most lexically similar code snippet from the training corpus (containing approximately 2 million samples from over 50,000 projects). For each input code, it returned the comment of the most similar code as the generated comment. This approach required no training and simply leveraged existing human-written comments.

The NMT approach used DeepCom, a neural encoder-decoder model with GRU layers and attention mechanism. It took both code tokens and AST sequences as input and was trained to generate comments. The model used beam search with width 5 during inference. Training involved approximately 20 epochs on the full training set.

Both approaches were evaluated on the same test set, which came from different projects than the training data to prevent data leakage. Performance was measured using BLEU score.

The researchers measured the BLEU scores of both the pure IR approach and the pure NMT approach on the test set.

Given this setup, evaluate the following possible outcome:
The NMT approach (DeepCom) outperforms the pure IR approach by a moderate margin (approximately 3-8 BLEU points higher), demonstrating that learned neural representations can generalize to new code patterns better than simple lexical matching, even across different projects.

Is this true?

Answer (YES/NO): NO